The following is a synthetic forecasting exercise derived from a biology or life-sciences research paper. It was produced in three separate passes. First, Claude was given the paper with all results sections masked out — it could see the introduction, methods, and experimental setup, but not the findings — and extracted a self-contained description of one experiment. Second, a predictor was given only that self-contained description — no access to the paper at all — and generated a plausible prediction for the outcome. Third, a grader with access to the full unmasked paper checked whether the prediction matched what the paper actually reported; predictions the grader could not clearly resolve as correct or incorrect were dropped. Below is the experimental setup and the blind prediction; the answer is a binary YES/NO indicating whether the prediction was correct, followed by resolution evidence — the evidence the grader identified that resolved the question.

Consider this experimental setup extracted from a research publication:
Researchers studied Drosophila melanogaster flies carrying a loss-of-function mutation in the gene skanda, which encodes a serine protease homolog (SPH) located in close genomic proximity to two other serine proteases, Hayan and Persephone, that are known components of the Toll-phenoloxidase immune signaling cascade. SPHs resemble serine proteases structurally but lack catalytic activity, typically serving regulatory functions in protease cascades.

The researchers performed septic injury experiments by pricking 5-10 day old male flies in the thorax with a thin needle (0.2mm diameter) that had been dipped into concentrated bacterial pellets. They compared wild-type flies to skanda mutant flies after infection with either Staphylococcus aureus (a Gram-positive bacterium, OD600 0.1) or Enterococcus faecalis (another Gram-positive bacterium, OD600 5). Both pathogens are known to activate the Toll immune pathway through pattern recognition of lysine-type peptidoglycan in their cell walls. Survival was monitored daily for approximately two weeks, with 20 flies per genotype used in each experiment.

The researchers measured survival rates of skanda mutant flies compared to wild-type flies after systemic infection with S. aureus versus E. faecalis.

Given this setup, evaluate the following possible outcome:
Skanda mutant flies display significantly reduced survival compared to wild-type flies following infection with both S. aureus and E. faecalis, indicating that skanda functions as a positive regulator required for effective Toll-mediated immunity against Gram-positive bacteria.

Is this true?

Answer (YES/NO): NO